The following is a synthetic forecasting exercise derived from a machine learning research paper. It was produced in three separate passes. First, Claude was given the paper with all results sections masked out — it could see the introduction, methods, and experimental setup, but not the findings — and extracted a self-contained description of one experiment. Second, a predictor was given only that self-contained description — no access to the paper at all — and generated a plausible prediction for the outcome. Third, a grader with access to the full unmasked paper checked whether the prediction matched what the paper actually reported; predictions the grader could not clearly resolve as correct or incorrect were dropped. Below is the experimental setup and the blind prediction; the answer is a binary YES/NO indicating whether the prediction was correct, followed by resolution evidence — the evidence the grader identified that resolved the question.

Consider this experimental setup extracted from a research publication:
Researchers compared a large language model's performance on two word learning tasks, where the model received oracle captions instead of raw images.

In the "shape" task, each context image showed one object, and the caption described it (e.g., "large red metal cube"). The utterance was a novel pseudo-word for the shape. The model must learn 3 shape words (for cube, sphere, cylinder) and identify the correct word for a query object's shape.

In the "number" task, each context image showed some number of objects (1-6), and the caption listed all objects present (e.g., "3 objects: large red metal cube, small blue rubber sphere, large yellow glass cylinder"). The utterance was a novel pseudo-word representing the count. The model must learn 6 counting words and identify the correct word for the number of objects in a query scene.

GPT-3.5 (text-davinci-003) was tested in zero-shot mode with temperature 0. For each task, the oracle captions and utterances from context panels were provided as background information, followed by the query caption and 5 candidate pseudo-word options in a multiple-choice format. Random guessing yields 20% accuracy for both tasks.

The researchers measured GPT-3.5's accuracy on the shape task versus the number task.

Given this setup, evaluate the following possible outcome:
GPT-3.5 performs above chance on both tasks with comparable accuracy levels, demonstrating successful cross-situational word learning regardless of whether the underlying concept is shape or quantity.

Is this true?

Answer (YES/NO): NO